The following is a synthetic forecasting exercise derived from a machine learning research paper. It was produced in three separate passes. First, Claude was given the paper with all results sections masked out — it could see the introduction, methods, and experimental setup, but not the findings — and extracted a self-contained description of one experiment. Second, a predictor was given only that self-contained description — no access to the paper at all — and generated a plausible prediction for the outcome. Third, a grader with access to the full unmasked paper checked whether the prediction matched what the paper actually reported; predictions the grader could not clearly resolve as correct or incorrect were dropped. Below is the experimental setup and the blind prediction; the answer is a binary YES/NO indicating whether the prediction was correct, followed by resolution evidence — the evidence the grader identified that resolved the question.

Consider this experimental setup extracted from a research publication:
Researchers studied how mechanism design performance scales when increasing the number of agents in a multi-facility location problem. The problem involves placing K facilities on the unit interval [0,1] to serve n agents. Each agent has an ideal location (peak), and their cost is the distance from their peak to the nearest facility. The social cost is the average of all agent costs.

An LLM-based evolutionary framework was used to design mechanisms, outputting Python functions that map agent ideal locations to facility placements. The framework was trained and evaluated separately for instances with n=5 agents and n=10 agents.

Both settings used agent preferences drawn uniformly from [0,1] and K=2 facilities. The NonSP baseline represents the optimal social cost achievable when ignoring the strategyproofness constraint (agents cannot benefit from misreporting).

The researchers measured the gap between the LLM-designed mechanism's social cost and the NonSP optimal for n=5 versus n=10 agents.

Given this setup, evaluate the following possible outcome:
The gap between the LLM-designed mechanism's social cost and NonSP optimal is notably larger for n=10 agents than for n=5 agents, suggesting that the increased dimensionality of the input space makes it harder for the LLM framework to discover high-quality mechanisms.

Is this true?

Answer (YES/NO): NO